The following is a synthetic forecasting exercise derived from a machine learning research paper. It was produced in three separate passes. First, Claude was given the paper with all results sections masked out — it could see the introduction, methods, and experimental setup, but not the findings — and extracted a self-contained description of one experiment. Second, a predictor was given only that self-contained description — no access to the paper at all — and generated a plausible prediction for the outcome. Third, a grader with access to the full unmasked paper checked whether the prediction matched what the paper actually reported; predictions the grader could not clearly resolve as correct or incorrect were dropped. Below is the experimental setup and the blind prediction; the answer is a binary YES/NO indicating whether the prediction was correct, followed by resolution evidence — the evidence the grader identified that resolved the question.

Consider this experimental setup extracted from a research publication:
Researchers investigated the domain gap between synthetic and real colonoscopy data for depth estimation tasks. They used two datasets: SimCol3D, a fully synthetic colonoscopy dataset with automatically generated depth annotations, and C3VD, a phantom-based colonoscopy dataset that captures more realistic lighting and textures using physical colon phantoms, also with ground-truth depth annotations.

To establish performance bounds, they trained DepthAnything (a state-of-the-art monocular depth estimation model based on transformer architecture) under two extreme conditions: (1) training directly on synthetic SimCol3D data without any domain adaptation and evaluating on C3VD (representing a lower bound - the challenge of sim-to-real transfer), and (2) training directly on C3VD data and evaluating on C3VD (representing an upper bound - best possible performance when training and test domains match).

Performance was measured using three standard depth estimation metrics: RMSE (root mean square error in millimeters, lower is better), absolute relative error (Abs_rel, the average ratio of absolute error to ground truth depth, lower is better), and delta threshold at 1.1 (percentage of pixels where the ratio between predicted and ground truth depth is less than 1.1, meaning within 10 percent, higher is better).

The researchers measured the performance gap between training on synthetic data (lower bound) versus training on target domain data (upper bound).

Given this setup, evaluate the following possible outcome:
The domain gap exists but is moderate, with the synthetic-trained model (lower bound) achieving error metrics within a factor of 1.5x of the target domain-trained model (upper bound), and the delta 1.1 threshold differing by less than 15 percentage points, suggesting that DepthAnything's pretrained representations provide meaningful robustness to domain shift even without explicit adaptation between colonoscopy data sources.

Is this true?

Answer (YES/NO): NO